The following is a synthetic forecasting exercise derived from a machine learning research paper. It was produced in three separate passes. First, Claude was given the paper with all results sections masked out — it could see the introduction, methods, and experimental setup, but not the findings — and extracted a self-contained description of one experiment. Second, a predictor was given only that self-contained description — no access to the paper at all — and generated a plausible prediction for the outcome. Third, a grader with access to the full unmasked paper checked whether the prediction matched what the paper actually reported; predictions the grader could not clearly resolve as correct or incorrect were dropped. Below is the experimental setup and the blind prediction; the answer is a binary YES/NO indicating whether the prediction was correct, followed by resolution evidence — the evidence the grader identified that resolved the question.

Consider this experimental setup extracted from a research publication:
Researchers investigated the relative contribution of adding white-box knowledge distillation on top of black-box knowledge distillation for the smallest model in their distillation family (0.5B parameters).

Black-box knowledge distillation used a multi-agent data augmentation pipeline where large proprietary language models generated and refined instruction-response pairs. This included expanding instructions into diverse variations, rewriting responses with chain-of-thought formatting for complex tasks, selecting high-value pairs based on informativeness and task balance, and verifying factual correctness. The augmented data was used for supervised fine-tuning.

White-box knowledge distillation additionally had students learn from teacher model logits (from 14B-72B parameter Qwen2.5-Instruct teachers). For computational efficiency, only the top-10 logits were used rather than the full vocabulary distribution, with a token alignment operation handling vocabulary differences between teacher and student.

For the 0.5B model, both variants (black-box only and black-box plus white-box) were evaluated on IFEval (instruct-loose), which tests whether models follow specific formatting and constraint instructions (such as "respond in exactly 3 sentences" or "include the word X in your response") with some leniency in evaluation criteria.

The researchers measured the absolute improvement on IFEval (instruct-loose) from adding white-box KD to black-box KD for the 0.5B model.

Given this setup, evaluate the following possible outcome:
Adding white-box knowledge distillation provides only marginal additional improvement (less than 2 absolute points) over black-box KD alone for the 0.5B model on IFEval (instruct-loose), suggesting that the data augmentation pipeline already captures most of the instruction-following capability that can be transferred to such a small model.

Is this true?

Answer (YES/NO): YES